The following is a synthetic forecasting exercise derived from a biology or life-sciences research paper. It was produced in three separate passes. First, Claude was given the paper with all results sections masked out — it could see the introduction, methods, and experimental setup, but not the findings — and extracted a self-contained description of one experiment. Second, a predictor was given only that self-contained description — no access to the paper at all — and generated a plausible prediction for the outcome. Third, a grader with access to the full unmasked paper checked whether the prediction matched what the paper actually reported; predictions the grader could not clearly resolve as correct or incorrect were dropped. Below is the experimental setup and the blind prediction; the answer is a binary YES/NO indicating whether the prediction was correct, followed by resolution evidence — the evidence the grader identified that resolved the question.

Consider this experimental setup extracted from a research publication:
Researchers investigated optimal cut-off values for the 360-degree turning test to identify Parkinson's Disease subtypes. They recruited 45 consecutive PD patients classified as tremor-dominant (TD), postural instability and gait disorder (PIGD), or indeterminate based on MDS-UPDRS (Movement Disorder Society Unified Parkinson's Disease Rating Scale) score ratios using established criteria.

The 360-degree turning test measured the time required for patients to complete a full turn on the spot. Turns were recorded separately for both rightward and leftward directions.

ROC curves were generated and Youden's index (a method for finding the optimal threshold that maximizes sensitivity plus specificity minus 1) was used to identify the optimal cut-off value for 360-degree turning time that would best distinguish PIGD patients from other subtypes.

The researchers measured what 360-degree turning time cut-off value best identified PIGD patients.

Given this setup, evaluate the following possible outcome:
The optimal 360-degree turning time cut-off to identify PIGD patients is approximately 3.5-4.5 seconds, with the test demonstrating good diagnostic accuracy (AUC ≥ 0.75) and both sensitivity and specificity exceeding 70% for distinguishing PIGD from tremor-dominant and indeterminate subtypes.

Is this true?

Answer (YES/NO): NO